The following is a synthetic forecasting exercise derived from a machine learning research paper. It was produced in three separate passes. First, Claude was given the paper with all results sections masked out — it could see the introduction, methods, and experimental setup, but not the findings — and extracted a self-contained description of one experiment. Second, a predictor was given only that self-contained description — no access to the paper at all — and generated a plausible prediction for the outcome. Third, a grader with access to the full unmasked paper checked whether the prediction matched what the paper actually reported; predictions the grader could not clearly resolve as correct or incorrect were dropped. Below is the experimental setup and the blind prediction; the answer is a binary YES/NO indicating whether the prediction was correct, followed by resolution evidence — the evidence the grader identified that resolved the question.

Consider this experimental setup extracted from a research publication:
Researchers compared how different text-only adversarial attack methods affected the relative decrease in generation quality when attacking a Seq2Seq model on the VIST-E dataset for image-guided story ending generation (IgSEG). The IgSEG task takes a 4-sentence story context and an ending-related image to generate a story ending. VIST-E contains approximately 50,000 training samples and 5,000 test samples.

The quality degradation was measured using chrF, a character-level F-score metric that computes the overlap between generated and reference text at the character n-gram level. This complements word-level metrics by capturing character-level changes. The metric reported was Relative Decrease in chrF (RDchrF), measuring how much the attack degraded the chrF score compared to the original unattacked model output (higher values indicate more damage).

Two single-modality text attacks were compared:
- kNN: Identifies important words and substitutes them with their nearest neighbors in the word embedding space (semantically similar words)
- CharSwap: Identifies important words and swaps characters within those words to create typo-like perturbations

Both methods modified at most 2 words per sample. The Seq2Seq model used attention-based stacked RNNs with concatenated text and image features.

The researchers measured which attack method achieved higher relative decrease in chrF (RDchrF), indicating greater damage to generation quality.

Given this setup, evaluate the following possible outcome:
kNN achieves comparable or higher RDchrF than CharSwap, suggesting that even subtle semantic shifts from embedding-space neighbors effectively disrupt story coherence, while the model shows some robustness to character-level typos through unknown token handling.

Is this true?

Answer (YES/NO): NO